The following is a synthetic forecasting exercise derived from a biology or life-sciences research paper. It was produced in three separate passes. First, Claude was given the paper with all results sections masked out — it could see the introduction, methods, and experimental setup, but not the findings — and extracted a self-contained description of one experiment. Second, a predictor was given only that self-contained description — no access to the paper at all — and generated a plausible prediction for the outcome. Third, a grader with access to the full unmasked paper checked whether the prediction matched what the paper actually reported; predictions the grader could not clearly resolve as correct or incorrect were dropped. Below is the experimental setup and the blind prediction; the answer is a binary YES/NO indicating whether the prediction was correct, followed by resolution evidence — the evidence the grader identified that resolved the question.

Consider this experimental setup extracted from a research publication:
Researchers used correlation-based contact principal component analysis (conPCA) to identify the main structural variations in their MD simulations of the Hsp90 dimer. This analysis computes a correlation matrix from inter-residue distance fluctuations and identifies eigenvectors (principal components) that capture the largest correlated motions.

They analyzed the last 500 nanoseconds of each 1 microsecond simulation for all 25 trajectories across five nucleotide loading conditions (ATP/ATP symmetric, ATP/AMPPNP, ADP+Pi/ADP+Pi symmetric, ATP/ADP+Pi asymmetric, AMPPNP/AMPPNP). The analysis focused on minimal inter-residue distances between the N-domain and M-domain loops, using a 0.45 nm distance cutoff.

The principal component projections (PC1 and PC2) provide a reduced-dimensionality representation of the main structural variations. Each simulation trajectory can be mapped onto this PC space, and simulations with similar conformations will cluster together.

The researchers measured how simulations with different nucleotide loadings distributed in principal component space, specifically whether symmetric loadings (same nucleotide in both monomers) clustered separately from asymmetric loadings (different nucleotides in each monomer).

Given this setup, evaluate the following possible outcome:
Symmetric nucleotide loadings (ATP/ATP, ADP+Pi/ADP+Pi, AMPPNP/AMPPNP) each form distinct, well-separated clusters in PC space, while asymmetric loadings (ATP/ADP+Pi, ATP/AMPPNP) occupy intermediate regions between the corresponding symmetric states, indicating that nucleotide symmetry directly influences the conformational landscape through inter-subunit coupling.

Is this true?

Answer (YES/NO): NO